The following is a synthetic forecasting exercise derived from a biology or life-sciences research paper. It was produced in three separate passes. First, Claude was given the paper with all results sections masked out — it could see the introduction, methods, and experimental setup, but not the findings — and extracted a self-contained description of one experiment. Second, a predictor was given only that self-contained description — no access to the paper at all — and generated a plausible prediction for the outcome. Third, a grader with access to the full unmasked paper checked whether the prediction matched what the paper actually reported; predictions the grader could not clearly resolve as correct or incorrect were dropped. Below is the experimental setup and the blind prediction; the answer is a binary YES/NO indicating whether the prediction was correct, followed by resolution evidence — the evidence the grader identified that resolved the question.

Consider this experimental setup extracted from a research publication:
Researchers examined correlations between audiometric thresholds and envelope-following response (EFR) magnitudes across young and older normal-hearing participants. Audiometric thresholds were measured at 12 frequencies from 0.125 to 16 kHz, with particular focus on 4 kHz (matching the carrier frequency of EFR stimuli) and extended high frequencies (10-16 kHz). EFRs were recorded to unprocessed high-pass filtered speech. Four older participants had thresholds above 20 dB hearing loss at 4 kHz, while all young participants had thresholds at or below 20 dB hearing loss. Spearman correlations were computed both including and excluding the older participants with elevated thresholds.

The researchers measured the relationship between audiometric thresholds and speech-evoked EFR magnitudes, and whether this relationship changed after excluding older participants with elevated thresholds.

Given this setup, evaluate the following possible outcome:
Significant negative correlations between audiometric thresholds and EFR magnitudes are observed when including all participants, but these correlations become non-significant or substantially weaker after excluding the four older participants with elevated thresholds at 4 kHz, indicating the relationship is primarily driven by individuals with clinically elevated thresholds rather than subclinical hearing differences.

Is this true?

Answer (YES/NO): YES